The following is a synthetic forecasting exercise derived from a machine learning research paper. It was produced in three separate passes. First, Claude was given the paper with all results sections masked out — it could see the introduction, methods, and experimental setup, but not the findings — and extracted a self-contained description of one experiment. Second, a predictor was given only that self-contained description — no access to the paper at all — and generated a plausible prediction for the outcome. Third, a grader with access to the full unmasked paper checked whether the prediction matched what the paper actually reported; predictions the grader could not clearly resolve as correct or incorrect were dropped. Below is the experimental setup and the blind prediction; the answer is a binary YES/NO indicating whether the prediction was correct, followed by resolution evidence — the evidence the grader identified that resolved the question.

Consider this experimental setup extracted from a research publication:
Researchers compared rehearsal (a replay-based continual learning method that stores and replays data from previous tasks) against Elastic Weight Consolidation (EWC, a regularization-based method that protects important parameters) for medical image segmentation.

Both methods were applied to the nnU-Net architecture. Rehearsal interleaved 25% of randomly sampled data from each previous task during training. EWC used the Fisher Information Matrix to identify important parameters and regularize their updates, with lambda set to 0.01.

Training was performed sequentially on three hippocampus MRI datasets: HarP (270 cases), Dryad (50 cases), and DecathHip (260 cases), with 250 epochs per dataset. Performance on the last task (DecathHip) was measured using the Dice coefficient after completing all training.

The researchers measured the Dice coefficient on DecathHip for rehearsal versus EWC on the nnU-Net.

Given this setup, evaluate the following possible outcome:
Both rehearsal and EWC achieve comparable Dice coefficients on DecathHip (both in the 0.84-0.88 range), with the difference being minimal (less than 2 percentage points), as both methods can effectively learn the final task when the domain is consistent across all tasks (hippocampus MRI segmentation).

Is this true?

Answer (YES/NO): NO